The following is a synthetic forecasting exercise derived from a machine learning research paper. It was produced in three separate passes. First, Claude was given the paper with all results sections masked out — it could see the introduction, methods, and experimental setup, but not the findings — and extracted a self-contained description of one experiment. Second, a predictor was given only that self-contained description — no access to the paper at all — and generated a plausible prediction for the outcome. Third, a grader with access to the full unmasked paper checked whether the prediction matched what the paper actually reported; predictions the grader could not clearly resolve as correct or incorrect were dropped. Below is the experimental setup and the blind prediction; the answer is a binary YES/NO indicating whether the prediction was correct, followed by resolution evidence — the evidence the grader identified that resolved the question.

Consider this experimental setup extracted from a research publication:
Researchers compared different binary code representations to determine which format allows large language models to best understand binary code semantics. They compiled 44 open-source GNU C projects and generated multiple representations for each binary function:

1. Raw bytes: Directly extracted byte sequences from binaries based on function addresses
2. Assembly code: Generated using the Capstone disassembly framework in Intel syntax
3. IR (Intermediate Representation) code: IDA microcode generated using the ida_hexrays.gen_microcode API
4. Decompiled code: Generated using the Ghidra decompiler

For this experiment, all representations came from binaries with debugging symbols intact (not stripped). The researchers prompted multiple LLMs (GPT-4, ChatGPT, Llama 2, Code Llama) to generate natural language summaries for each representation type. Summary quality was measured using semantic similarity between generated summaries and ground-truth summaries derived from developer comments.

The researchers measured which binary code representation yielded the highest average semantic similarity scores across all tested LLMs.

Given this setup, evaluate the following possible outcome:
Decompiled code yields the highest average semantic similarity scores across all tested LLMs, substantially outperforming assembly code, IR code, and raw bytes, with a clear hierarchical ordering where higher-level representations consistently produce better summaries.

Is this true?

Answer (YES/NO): NO